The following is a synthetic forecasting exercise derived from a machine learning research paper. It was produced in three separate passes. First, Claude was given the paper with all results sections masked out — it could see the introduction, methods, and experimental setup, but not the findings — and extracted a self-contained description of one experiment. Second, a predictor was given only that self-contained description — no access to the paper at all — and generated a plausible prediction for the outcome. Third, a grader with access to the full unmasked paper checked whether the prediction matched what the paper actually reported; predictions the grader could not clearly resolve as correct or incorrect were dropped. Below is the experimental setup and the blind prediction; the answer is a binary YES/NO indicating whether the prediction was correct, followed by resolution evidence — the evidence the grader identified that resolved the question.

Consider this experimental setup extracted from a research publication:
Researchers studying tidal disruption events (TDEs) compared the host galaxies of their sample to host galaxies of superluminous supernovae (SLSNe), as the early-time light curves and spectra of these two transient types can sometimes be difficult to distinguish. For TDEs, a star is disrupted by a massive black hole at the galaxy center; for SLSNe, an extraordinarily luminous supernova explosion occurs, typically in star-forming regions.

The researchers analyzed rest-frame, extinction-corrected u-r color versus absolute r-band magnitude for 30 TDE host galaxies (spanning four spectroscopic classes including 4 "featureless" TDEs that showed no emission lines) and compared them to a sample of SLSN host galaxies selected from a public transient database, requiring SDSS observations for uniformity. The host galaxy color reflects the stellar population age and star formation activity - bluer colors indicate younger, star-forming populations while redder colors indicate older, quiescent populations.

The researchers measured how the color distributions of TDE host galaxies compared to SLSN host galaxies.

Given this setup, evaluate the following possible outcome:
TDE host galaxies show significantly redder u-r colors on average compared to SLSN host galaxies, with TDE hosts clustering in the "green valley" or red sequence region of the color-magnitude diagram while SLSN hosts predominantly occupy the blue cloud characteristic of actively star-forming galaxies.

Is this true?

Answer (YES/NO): YES